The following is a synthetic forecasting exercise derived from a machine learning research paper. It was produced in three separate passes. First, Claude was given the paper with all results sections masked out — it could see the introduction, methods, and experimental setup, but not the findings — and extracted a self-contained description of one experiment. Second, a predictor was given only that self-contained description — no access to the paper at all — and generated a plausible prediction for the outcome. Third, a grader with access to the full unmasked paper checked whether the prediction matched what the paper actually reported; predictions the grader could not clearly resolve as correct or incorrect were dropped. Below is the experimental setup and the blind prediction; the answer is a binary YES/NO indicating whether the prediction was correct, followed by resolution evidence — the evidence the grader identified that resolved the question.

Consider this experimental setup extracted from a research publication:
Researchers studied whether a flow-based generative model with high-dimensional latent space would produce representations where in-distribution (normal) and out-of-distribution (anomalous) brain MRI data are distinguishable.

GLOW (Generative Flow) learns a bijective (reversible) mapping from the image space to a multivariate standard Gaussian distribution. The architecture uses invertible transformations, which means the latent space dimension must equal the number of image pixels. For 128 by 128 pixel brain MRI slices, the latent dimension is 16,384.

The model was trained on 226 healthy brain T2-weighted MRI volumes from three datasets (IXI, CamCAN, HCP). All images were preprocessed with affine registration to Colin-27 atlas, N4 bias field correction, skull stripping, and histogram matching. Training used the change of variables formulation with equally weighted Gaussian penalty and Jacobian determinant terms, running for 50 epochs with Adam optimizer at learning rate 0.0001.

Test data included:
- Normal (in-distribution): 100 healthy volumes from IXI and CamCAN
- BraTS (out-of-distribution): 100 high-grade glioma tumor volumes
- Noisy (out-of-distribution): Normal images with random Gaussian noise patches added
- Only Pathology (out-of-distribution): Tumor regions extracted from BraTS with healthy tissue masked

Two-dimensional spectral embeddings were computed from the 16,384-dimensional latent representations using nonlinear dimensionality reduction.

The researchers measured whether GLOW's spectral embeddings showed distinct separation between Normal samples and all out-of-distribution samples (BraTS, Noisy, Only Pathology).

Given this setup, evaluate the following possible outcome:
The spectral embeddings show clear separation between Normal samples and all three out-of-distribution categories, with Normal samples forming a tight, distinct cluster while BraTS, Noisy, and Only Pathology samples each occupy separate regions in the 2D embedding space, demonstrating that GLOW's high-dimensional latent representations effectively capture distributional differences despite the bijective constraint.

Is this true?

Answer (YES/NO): NO